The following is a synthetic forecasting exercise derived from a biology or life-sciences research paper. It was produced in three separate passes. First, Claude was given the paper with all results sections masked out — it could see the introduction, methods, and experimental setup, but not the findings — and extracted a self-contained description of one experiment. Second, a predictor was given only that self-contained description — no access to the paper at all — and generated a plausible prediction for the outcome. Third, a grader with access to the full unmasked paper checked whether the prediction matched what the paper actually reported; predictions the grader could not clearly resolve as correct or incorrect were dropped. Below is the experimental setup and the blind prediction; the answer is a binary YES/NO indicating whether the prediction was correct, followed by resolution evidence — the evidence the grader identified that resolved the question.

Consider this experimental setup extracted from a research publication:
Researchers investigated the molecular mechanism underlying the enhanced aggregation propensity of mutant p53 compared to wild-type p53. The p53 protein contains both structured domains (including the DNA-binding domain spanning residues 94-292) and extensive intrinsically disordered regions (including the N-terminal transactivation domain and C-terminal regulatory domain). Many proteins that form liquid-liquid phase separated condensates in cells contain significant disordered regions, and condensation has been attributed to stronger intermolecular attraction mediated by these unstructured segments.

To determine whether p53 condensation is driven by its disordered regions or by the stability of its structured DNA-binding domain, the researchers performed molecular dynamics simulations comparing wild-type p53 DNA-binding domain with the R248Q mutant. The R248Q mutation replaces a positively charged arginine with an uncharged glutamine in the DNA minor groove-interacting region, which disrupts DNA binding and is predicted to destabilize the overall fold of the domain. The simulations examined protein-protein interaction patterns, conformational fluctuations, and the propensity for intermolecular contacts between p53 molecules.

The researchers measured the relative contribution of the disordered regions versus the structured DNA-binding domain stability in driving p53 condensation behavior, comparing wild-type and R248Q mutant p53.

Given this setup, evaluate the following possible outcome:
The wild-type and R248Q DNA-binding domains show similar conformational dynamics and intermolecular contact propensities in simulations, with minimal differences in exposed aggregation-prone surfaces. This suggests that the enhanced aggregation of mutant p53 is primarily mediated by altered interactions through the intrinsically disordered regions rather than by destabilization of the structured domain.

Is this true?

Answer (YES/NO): NO